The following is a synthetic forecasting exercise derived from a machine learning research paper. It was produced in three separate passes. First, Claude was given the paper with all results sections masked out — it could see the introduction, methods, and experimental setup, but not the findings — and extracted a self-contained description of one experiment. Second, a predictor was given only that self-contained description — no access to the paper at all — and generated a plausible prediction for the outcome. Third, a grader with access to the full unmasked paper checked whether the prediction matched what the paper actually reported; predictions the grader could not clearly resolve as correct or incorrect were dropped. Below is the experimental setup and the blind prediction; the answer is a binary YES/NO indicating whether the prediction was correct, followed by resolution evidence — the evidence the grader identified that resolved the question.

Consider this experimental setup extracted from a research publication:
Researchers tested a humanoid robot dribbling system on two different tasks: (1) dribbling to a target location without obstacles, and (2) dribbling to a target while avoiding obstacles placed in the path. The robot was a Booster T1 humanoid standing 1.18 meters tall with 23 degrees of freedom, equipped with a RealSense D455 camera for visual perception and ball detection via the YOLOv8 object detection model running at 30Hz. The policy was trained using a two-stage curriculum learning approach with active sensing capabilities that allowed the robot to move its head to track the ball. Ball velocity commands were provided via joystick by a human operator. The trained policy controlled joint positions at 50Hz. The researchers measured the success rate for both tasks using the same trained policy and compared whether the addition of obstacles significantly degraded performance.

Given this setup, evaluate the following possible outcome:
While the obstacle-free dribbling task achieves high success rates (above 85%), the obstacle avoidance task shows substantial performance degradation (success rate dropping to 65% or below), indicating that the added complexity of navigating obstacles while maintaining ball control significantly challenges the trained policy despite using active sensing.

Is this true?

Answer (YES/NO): NO